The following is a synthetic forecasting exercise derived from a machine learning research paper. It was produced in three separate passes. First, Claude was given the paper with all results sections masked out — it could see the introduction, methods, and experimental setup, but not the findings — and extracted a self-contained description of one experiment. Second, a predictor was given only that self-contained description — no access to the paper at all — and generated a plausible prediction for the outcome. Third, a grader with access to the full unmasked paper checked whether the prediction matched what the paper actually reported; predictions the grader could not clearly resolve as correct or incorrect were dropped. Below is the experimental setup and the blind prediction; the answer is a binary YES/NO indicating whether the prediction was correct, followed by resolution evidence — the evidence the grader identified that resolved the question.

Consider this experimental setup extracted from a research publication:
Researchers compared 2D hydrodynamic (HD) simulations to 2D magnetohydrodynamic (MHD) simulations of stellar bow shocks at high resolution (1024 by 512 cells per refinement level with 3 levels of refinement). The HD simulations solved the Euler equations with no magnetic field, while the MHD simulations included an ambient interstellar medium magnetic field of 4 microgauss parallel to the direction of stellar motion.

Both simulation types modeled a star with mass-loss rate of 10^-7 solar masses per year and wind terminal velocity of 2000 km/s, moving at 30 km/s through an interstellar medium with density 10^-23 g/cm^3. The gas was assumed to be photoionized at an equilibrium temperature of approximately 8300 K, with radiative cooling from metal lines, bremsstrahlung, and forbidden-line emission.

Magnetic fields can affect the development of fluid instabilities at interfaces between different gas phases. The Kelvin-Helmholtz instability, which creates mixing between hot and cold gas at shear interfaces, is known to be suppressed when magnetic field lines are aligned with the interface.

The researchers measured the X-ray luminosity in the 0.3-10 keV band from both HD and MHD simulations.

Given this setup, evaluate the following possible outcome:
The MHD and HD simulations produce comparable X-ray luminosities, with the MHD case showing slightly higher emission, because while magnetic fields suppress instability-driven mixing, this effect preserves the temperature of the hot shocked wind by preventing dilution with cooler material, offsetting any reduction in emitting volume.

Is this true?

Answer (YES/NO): NO